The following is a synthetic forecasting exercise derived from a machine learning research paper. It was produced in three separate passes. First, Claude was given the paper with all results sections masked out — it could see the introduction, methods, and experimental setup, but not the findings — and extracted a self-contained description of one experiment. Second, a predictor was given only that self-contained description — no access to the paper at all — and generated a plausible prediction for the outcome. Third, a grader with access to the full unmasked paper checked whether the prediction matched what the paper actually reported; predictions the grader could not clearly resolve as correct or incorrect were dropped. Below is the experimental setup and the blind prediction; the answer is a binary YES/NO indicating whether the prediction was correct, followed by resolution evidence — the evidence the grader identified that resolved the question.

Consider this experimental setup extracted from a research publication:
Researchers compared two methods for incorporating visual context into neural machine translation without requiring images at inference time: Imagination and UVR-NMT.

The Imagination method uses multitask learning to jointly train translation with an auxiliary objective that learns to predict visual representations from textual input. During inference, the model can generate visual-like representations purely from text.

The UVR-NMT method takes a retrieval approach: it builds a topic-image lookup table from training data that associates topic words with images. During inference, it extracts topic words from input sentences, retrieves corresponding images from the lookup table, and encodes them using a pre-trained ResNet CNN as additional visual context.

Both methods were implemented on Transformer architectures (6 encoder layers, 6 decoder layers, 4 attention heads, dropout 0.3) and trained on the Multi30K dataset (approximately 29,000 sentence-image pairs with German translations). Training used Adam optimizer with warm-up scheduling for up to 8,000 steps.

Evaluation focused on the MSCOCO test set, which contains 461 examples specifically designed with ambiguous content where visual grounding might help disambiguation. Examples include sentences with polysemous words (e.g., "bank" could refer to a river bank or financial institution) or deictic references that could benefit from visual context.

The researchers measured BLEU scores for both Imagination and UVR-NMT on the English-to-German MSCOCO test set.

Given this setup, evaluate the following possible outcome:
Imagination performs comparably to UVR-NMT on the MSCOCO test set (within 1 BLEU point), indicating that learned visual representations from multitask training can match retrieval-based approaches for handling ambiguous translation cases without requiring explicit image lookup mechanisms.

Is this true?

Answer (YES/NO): NO